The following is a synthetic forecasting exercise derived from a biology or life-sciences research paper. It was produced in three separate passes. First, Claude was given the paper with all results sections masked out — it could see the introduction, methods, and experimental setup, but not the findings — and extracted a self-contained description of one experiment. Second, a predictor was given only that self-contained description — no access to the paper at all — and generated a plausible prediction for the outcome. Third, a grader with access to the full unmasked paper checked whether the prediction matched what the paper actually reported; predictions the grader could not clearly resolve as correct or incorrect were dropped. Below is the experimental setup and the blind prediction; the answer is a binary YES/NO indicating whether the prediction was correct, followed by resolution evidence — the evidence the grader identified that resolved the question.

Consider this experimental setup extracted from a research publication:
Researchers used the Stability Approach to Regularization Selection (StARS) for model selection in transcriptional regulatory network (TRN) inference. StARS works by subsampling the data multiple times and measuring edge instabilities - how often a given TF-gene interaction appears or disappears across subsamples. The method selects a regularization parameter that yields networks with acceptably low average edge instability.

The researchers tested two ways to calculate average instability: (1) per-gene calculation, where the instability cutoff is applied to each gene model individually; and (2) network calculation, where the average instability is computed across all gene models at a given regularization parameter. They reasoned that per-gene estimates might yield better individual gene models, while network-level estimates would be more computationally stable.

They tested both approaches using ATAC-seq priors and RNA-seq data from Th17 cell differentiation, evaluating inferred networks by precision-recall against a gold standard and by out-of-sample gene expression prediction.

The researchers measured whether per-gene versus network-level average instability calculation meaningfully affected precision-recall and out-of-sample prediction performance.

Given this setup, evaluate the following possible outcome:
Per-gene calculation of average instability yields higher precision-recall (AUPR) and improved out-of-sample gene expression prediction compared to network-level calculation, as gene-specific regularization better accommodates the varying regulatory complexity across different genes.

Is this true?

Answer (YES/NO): NO